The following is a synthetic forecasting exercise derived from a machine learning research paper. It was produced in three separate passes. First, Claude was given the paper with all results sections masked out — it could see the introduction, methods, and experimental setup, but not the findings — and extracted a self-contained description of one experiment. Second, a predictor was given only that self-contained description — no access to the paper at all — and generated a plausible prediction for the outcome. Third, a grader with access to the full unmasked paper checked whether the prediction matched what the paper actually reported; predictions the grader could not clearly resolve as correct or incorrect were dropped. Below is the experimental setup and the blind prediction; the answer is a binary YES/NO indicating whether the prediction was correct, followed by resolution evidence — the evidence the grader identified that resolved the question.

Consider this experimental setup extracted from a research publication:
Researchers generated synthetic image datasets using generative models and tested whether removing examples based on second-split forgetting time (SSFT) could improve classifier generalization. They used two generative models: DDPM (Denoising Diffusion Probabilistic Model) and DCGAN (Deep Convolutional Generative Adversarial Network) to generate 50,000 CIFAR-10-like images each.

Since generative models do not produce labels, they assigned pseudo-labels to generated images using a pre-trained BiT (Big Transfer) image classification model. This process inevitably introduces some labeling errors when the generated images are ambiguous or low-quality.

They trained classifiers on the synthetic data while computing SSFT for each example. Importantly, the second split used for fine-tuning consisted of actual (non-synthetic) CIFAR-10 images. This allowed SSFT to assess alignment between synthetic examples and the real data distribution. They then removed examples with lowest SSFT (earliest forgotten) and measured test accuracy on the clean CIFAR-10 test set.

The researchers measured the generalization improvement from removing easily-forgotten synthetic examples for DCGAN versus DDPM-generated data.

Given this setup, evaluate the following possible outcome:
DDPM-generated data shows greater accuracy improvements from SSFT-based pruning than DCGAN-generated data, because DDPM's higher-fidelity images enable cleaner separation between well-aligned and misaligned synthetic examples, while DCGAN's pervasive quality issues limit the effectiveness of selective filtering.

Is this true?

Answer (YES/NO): NO